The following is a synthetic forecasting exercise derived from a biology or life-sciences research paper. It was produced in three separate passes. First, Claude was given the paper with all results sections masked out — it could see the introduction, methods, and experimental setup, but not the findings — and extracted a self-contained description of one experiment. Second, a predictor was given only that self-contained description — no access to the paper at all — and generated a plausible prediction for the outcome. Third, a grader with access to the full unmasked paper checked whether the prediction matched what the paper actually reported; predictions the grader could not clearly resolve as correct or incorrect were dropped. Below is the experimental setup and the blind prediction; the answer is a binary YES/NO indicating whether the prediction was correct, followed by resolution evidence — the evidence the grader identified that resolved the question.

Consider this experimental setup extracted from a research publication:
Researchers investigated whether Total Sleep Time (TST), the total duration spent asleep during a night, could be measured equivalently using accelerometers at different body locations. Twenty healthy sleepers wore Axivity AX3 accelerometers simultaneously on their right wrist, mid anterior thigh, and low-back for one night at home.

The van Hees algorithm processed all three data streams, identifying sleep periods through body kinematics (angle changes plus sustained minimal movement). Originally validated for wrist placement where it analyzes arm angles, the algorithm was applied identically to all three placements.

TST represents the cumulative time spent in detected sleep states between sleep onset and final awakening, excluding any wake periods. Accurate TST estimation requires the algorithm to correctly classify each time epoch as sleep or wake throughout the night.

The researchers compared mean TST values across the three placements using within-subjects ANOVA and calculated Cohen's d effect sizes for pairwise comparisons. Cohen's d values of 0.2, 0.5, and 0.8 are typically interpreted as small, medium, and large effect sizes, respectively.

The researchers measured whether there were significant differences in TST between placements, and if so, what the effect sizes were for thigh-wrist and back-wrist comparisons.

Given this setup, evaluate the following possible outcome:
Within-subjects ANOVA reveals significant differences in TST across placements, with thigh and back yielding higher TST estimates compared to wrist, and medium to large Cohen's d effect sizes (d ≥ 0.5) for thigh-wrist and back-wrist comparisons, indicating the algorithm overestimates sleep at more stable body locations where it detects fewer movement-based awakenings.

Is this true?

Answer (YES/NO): NO